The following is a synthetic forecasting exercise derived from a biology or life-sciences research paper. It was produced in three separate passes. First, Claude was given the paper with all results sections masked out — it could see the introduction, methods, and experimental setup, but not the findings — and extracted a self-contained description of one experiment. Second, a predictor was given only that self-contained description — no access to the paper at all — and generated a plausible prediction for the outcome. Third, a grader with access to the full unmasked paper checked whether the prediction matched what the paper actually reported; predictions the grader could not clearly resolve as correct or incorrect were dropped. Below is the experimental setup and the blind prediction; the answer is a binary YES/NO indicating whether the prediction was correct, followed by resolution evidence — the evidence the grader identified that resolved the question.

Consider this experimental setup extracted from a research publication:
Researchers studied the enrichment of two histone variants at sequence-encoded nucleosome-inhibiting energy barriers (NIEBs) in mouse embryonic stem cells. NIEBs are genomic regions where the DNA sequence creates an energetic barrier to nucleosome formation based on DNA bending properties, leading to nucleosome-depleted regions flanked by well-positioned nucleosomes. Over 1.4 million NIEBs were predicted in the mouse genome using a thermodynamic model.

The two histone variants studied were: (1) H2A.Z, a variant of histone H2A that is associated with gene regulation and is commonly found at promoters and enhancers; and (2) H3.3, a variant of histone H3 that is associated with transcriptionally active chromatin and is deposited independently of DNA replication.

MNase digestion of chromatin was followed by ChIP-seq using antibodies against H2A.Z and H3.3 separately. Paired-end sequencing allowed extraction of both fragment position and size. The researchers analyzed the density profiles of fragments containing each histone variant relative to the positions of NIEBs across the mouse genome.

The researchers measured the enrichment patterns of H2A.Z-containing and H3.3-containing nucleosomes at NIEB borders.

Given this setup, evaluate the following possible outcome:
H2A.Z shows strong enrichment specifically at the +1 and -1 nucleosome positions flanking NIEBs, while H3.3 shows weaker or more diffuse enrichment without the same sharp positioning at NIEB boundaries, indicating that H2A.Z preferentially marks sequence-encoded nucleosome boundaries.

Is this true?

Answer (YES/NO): NO